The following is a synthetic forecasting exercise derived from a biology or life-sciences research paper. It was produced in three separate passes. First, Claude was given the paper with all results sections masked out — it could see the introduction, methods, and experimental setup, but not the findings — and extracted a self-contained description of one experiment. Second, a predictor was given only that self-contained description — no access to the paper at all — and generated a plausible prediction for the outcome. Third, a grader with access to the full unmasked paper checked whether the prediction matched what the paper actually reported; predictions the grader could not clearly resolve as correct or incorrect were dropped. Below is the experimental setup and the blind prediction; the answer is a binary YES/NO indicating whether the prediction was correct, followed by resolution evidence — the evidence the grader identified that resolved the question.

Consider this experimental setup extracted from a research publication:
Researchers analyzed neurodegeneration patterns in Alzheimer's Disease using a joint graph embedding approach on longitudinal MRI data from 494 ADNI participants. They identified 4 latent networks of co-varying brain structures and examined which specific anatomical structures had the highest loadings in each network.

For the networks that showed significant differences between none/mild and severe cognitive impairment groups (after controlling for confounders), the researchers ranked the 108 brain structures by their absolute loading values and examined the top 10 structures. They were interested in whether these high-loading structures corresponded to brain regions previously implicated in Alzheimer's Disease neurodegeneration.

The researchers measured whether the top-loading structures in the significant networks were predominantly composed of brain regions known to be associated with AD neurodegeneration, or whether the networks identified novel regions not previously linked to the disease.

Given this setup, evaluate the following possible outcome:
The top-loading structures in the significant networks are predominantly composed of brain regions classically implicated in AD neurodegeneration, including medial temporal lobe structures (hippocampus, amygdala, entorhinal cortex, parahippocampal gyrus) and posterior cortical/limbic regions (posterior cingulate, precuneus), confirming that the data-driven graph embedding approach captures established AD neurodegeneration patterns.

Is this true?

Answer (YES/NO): YES